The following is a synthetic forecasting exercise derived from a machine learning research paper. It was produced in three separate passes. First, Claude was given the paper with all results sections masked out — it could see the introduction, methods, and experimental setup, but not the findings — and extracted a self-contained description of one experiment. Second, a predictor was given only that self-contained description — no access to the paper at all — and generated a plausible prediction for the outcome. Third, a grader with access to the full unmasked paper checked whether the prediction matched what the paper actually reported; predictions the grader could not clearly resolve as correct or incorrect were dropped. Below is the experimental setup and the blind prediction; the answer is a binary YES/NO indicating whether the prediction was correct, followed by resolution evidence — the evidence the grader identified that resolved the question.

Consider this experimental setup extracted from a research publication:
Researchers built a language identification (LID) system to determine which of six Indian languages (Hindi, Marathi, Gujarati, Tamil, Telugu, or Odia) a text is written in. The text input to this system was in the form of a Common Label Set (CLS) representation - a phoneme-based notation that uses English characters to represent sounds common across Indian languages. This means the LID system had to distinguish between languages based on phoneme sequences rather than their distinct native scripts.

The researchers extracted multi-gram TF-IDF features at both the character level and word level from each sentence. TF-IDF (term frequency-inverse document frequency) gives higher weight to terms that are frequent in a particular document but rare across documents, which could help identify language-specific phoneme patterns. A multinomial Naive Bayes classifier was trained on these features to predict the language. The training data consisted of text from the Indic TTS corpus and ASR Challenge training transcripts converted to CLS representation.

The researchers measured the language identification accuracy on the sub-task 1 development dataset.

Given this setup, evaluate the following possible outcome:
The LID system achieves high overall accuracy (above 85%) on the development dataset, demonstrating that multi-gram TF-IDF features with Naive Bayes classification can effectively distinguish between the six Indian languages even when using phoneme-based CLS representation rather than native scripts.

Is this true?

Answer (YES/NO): YES